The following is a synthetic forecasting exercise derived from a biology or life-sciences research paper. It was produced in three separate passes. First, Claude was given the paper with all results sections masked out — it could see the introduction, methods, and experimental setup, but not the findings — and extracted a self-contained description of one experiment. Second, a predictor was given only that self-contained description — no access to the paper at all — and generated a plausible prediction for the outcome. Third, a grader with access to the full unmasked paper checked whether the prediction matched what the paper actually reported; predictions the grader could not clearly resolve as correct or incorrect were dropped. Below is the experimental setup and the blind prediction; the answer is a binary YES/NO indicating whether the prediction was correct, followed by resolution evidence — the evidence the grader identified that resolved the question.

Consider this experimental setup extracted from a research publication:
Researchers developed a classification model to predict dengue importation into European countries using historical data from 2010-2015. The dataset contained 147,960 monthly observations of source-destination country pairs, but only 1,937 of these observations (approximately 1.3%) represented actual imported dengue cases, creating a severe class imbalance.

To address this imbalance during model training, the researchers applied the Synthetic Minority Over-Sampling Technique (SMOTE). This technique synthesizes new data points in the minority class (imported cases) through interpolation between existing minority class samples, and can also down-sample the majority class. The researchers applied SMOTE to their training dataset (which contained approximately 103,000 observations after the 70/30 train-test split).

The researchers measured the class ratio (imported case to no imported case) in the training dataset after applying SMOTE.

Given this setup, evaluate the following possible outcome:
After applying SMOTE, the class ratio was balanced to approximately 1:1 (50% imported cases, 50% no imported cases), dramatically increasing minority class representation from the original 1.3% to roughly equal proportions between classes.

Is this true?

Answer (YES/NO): NO